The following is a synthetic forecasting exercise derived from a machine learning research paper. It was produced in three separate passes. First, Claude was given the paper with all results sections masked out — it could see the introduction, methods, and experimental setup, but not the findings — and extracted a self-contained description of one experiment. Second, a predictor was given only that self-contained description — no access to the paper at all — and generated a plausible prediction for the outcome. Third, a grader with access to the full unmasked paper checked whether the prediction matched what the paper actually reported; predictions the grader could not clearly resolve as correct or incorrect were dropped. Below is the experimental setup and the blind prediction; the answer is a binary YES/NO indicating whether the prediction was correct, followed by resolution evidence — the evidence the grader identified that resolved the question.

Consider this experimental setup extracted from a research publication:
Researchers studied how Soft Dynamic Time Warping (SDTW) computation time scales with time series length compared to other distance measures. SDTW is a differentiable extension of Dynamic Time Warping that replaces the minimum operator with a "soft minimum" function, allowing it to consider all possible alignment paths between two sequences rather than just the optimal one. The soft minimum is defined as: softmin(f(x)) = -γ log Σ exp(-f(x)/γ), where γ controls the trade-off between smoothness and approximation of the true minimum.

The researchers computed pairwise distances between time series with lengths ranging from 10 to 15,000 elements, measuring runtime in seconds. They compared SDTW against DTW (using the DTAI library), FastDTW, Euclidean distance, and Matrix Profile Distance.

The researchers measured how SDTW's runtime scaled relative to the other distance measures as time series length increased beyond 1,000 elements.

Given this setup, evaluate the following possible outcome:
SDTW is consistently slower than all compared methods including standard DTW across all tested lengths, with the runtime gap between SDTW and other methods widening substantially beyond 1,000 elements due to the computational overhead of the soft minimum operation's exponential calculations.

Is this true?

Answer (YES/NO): NO